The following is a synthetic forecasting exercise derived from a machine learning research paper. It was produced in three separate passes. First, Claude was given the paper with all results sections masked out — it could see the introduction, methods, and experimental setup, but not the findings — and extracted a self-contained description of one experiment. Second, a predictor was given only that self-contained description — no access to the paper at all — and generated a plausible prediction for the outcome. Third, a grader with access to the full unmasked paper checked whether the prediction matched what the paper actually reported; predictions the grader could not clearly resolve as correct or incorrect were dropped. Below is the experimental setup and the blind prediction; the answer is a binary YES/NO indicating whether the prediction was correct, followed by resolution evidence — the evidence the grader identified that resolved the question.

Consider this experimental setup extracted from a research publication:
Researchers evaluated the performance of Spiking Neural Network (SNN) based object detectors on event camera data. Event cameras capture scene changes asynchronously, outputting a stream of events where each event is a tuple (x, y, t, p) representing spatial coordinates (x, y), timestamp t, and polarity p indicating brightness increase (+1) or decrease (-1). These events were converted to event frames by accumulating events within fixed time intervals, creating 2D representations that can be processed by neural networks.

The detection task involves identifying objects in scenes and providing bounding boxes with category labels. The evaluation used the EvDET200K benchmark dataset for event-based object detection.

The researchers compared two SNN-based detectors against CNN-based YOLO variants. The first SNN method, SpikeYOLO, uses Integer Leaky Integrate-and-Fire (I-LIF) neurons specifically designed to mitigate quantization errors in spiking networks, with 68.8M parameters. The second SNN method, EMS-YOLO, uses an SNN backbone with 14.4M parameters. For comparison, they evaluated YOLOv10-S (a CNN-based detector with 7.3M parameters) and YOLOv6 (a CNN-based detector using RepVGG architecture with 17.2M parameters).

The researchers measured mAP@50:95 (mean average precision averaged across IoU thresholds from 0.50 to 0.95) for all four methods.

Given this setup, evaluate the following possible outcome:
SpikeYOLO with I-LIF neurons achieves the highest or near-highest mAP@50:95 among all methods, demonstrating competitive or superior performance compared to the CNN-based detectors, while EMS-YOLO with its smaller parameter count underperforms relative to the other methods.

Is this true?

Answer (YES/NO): NO